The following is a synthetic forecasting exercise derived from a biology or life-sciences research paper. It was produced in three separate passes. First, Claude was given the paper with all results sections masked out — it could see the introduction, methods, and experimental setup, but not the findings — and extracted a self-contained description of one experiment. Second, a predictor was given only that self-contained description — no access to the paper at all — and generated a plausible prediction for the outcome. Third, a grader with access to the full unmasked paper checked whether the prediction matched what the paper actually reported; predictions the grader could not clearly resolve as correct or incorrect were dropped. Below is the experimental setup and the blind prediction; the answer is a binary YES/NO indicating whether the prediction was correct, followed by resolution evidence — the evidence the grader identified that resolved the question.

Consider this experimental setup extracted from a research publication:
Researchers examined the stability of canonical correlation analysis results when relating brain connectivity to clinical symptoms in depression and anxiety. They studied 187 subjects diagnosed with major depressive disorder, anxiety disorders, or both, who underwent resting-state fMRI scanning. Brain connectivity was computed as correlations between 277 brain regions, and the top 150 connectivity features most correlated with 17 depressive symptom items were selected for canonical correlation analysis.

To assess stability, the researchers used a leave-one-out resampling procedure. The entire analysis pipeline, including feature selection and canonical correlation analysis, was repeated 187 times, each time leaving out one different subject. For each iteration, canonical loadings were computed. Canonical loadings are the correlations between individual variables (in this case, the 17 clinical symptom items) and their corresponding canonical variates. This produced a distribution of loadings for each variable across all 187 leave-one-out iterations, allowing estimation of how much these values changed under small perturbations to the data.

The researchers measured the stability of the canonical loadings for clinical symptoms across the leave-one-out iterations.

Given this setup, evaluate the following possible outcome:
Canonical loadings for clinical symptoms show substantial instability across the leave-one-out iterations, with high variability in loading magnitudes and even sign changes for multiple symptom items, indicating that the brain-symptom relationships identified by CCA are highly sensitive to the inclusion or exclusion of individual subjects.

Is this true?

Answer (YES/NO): YES